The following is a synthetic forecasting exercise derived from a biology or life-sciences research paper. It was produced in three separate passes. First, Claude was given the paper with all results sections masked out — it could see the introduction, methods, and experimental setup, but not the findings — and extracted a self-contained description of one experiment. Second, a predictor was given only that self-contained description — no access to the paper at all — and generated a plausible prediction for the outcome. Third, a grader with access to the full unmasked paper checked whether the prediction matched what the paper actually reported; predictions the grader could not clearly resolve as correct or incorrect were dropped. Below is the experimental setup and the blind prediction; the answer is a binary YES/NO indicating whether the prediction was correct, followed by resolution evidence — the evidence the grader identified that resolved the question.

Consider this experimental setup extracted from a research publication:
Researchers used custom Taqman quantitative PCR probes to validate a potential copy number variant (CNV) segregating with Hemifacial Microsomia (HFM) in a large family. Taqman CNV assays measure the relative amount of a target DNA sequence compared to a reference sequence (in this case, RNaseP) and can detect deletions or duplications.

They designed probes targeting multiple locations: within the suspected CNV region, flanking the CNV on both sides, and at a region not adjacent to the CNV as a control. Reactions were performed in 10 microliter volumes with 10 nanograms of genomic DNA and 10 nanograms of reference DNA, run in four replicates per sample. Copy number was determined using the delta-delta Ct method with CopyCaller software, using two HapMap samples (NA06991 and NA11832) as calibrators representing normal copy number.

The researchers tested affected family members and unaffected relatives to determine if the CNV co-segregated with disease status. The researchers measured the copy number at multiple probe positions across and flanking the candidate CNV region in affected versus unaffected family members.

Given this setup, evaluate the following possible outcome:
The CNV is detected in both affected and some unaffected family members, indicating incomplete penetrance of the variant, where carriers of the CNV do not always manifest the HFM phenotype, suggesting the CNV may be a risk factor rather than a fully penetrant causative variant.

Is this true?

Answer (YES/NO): YES